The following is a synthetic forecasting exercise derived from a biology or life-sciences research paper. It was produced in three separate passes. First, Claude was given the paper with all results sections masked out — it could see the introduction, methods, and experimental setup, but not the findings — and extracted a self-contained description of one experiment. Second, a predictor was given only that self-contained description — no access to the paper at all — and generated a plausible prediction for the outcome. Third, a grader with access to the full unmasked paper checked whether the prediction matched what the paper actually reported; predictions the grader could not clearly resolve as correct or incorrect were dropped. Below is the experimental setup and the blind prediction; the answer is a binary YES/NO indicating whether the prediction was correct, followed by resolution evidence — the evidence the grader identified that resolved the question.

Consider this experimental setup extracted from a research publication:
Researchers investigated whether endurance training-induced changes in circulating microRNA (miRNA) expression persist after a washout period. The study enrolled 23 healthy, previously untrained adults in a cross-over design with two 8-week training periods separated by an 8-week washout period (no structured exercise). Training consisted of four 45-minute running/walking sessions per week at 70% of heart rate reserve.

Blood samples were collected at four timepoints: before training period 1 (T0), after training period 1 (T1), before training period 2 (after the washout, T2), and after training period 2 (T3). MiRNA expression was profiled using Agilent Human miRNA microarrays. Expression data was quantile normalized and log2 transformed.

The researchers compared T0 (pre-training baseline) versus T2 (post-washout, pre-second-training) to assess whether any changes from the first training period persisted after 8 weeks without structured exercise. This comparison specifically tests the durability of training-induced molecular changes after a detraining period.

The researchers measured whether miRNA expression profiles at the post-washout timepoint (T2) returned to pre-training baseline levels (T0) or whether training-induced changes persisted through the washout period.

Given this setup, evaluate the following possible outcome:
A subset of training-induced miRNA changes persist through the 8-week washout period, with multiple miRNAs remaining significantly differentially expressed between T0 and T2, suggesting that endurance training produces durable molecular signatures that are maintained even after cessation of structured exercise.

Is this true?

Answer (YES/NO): NO